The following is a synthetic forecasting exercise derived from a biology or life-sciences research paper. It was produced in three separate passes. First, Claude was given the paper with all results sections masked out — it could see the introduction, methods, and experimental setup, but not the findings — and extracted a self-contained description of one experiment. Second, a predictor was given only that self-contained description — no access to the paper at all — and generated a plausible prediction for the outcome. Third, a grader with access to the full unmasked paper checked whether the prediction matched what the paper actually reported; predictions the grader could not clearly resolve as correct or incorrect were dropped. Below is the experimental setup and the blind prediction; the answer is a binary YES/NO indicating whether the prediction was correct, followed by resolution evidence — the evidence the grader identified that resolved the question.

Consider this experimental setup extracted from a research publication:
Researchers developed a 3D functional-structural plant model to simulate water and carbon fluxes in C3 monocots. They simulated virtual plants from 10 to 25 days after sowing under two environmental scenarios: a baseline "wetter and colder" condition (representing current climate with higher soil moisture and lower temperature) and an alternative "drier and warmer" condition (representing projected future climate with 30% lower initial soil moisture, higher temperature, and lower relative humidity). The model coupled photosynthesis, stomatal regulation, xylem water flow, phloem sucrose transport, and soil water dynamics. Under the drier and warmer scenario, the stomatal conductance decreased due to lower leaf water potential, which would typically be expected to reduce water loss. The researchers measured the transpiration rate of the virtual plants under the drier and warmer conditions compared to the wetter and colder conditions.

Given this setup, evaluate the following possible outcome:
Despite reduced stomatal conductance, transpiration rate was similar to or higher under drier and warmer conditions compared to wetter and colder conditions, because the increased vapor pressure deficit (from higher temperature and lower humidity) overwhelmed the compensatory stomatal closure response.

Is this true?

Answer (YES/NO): YES